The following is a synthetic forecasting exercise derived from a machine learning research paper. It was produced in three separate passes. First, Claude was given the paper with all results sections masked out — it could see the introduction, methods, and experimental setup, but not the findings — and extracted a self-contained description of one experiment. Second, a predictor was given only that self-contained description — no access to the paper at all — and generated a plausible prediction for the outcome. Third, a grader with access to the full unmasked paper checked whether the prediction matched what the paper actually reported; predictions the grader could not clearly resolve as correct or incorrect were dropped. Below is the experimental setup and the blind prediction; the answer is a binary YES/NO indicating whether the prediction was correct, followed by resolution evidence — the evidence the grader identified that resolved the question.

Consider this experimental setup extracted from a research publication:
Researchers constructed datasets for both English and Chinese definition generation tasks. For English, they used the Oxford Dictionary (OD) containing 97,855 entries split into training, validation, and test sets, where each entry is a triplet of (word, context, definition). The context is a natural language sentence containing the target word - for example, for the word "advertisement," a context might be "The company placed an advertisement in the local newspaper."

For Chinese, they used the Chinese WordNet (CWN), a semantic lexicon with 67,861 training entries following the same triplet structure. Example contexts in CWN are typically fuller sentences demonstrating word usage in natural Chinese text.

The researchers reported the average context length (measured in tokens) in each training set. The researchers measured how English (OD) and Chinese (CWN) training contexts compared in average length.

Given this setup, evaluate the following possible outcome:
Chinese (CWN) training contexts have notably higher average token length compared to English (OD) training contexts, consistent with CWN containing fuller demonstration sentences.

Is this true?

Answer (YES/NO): YES